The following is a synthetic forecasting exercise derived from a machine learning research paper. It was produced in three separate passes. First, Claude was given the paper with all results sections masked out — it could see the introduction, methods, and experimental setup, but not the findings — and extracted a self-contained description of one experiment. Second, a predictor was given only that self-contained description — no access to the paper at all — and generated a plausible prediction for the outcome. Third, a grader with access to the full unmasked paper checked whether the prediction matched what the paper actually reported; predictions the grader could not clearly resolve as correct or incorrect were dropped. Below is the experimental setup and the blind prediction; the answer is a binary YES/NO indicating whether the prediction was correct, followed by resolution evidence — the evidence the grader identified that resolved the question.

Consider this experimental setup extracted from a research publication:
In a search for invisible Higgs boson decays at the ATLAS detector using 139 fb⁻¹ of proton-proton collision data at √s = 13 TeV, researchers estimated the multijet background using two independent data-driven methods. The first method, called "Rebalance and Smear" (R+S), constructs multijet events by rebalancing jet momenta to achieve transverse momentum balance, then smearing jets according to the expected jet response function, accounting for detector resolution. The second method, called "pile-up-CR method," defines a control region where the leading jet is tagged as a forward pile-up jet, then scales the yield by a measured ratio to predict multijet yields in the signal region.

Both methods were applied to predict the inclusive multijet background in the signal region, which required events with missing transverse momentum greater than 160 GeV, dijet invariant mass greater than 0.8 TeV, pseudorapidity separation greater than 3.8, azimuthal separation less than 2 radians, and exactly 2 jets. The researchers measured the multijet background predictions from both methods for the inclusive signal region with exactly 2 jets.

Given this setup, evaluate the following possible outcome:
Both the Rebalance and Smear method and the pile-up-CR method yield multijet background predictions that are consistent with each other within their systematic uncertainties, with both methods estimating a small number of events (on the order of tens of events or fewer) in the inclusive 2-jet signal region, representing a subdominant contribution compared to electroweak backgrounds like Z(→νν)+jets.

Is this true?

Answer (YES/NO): NO